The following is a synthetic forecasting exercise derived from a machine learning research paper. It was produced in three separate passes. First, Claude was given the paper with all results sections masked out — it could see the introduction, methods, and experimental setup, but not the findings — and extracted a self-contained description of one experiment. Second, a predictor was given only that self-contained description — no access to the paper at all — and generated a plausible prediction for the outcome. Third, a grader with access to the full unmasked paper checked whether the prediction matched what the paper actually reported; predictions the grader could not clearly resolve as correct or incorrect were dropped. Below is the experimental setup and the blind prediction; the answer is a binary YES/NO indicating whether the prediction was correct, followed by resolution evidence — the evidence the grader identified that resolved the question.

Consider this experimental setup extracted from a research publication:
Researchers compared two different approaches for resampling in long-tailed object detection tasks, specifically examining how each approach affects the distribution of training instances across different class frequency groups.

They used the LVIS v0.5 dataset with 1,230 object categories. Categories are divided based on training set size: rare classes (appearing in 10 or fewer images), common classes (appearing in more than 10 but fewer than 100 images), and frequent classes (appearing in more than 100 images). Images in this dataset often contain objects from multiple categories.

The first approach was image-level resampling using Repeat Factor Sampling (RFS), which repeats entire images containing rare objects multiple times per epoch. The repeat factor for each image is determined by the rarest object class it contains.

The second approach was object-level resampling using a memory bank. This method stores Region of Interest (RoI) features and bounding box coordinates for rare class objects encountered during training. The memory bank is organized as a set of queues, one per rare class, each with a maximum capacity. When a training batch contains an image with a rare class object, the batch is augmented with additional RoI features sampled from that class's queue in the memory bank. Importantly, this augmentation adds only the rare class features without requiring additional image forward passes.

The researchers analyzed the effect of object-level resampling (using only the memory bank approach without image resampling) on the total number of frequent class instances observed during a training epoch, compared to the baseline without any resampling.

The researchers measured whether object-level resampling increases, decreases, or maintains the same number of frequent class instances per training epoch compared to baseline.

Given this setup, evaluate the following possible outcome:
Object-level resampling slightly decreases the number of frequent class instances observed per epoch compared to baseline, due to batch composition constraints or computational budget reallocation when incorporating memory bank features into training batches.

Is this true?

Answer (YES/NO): NO